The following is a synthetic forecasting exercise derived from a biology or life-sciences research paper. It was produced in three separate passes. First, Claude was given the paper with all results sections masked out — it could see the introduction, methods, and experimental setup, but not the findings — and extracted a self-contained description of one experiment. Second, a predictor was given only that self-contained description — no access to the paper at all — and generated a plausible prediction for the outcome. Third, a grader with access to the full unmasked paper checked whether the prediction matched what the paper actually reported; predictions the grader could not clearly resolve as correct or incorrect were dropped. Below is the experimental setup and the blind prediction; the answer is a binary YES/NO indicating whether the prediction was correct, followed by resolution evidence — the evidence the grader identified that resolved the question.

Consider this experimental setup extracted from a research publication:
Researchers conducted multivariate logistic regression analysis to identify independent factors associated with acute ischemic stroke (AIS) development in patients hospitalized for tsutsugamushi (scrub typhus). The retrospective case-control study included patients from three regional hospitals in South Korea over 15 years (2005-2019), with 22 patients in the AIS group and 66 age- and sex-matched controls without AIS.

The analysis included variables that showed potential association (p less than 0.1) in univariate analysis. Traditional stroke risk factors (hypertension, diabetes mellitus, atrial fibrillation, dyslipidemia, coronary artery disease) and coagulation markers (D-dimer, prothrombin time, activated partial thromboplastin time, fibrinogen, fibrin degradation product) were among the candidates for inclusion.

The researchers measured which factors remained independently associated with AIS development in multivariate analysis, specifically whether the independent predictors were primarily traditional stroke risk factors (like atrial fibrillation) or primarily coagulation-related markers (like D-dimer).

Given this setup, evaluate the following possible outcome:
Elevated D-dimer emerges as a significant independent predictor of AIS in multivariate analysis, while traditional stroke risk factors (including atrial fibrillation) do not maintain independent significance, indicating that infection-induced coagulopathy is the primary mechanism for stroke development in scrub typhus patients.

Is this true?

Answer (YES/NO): YES